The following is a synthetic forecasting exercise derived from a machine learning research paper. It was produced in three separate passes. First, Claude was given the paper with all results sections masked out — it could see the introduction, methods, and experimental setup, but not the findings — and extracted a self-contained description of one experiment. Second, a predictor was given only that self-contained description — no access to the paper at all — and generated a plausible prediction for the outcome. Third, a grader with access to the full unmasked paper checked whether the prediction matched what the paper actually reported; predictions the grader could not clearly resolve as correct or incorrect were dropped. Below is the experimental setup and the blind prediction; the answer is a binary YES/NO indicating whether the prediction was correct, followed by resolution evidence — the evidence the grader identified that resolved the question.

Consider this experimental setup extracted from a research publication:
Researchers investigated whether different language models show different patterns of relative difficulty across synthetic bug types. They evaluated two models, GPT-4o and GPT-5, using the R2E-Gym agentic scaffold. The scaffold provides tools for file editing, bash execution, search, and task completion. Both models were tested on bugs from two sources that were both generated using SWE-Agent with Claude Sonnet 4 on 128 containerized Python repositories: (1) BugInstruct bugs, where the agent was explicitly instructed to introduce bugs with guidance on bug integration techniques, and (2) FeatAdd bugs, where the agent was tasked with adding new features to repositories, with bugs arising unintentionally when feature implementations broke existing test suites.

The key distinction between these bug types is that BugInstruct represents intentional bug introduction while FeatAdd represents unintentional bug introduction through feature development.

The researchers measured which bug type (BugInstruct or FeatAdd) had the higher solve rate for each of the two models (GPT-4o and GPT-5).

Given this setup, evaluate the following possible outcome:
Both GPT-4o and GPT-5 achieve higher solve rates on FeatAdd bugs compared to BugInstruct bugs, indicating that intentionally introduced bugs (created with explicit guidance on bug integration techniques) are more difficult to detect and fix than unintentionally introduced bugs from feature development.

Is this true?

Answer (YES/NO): NO